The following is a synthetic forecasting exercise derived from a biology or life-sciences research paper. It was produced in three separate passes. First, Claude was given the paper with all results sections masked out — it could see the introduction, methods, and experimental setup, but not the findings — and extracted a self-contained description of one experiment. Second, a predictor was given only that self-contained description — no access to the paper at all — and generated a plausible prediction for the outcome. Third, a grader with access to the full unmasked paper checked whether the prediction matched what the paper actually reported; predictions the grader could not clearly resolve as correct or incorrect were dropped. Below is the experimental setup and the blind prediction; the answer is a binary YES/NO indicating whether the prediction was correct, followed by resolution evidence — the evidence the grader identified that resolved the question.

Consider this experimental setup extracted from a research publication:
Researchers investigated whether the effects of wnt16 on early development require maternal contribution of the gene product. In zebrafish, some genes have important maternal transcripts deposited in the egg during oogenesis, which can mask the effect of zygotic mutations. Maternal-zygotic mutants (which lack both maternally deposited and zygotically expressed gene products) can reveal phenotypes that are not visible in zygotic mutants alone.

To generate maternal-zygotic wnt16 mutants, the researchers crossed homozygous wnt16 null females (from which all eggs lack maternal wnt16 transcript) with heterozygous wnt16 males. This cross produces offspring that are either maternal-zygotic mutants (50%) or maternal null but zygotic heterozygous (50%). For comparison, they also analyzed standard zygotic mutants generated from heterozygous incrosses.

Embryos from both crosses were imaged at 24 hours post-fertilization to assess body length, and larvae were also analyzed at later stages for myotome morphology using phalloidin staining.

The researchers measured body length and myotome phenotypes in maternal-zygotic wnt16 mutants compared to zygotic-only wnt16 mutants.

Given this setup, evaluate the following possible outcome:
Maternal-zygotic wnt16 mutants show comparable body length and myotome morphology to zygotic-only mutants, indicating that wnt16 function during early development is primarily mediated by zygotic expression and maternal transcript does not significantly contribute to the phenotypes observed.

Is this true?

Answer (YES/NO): YES